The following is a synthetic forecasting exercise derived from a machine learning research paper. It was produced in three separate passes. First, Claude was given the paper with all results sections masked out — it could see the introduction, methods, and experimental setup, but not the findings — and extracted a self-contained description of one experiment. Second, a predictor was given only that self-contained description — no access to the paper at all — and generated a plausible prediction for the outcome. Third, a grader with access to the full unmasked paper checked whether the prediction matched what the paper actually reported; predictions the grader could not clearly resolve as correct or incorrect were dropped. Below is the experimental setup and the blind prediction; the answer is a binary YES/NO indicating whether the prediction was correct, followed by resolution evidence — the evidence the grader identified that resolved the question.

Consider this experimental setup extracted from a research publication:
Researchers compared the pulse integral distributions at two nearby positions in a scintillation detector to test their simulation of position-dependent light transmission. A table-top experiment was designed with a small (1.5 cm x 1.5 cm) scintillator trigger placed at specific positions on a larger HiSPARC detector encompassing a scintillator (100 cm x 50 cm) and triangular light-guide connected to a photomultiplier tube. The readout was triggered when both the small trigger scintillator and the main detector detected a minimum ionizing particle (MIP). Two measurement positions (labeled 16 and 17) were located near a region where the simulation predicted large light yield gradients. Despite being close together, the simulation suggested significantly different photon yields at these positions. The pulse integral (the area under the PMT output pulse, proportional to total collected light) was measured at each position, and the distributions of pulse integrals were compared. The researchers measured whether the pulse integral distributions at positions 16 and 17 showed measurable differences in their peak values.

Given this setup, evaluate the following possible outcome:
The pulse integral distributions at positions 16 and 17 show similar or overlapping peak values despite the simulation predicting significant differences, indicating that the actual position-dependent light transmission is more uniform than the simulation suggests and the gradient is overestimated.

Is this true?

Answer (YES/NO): NO